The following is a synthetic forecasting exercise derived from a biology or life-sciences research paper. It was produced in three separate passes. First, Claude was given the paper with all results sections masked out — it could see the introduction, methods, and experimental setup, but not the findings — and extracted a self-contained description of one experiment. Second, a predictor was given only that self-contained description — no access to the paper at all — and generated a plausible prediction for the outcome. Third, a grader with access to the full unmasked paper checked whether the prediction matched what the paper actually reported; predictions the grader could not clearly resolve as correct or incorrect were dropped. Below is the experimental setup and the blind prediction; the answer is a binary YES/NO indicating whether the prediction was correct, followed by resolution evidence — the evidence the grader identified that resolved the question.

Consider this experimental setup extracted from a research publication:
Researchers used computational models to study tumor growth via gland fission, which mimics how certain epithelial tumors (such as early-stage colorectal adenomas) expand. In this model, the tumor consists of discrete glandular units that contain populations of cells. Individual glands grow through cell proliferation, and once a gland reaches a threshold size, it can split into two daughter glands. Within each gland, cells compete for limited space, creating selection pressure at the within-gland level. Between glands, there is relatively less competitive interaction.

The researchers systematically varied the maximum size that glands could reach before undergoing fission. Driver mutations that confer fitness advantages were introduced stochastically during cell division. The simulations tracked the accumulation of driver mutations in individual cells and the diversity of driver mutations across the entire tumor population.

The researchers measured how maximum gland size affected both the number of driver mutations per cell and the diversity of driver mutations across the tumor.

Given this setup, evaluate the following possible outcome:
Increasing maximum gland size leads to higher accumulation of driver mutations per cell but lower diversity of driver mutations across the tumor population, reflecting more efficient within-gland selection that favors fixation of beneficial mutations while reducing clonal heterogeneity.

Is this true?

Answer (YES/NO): NO